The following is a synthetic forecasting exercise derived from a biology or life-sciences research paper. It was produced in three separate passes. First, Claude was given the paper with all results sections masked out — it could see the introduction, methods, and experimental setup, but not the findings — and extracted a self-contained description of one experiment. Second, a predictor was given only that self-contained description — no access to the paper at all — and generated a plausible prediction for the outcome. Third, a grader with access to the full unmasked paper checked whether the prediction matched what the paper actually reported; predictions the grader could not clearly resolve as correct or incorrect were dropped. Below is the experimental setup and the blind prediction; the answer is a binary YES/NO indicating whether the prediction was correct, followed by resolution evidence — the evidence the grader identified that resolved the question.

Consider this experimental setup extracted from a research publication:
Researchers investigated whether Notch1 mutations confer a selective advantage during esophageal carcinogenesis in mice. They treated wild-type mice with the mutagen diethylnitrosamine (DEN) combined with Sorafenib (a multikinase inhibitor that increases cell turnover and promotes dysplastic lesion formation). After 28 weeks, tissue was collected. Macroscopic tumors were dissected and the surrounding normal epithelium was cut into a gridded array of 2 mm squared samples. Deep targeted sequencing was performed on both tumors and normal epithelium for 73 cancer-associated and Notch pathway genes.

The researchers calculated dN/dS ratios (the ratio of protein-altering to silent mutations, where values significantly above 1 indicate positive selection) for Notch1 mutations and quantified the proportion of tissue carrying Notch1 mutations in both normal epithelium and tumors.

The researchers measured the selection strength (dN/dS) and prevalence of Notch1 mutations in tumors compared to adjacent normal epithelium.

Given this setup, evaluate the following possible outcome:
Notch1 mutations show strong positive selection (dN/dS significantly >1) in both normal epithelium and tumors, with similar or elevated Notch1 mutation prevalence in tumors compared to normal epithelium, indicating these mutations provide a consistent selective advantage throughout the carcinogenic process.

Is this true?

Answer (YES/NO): NO